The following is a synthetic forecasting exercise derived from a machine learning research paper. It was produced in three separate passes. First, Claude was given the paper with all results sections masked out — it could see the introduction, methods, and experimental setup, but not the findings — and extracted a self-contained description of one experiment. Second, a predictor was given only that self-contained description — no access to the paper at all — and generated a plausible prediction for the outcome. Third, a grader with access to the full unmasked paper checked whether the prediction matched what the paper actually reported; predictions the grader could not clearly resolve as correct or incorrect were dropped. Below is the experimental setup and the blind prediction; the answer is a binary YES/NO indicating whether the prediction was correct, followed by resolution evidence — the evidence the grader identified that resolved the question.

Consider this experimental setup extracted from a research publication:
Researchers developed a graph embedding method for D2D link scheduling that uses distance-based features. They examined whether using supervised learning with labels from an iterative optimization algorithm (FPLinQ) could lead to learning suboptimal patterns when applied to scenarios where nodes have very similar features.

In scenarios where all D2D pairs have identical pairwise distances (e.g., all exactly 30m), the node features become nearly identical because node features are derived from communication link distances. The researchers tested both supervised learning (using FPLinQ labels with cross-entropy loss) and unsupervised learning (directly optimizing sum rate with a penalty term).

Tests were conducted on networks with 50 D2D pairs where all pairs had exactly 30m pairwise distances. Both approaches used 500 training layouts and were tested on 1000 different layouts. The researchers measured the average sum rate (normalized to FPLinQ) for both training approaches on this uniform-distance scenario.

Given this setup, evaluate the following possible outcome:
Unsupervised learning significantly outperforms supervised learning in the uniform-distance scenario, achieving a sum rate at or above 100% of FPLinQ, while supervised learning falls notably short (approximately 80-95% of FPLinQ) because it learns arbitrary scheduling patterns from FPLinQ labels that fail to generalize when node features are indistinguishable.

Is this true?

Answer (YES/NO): NO